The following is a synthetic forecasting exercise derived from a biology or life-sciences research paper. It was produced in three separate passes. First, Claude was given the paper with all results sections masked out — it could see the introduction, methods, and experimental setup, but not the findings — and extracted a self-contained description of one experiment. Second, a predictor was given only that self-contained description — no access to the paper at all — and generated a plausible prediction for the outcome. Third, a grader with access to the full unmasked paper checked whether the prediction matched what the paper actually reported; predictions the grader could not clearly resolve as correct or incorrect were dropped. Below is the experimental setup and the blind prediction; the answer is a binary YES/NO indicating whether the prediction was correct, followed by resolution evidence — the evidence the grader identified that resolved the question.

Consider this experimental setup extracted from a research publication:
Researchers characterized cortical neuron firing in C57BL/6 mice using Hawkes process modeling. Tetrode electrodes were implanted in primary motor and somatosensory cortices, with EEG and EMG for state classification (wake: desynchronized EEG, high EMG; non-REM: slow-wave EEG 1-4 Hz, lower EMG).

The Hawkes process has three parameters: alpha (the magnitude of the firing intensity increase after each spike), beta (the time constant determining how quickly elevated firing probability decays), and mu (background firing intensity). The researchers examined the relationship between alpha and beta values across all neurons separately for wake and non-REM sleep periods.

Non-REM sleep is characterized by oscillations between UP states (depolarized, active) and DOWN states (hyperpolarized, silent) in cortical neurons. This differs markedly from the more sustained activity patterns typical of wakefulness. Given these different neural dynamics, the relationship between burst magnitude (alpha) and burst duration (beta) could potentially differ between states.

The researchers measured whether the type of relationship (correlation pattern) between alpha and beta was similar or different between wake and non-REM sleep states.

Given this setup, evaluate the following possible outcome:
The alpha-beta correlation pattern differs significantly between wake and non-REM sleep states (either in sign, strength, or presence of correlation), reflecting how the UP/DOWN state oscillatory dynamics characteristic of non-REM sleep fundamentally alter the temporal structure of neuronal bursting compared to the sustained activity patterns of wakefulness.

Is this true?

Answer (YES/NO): NO